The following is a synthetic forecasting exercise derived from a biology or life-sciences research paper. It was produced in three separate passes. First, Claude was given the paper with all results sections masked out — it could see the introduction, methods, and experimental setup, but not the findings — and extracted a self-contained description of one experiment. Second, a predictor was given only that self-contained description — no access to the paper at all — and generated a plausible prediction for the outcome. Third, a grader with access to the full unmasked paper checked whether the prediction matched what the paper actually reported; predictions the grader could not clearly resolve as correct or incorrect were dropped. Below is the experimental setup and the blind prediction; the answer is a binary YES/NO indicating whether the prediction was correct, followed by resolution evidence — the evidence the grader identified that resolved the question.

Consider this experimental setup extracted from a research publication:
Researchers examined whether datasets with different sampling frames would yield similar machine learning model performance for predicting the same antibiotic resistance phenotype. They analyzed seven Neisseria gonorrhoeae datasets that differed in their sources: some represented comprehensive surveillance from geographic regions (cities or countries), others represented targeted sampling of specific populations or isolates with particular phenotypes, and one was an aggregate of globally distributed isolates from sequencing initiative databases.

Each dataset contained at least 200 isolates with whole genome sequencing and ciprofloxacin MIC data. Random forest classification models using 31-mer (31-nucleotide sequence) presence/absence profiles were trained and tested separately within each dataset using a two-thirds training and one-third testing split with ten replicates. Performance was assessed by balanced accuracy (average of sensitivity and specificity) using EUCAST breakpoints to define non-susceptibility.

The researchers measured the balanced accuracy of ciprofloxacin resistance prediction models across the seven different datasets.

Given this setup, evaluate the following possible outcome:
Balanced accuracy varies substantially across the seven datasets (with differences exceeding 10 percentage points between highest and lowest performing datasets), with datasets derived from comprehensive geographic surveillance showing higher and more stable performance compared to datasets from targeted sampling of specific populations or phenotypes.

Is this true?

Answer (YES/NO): NO